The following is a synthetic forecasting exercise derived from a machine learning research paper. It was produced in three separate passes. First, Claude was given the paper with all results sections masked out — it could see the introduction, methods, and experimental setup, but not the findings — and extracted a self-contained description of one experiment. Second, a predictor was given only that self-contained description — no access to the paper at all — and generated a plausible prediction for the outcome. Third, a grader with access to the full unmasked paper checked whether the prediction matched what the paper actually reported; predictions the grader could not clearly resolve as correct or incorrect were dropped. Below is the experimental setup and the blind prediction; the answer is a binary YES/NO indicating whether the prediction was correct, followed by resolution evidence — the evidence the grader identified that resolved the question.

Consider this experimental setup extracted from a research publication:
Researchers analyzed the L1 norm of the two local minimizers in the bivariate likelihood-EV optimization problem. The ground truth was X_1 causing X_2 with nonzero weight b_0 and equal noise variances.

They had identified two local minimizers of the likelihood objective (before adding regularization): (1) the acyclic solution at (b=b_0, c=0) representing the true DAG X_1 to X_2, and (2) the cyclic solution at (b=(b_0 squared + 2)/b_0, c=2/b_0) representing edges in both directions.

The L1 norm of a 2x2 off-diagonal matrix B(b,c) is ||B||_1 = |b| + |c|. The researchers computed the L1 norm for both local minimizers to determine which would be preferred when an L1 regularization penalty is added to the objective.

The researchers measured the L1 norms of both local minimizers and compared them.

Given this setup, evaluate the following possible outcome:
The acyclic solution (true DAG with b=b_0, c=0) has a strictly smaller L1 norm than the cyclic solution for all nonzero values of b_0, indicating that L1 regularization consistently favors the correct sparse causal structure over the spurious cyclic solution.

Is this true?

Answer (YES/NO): YES